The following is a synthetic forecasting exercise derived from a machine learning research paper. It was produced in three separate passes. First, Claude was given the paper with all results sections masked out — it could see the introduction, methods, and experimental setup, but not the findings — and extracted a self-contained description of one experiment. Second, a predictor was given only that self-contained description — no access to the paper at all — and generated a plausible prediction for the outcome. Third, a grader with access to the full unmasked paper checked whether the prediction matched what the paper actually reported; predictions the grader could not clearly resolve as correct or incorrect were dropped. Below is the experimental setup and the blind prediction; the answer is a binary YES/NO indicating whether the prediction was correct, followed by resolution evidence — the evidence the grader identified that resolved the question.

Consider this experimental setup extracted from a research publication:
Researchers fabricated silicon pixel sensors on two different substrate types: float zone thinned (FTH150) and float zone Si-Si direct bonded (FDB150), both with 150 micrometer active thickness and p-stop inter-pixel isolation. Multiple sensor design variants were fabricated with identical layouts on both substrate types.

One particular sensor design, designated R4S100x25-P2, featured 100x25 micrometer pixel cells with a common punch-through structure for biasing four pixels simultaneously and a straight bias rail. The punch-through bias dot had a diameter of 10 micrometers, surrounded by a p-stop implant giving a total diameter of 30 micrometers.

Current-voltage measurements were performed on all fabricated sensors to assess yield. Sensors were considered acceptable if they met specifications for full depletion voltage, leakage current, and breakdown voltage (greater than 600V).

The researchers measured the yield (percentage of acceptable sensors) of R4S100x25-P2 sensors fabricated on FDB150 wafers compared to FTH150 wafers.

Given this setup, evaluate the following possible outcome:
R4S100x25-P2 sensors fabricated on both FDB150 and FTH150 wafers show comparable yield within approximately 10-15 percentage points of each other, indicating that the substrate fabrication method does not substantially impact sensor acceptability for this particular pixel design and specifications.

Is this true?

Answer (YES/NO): NO